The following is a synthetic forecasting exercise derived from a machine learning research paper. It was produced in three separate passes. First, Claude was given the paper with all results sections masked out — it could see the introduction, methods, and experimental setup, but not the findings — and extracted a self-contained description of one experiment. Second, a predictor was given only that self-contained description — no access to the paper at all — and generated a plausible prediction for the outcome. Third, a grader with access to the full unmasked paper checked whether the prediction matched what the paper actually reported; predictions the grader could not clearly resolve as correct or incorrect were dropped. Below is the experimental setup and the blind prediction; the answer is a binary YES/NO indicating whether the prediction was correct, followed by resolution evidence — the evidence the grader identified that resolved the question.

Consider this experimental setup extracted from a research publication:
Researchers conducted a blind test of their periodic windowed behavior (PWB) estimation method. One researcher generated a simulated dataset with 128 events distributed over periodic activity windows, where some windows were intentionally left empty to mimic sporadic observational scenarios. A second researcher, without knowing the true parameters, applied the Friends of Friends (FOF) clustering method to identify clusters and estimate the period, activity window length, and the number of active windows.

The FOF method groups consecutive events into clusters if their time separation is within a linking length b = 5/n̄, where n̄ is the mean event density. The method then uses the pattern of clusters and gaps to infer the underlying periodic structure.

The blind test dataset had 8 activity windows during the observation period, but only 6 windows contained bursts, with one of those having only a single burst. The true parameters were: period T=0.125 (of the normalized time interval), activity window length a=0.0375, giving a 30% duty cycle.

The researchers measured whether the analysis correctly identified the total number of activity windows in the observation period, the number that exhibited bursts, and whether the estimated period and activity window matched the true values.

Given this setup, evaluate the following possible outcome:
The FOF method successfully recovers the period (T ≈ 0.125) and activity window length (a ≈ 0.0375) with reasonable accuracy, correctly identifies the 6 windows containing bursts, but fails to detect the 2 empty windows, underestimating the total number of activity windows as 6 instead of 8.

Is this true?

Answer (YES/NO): NO